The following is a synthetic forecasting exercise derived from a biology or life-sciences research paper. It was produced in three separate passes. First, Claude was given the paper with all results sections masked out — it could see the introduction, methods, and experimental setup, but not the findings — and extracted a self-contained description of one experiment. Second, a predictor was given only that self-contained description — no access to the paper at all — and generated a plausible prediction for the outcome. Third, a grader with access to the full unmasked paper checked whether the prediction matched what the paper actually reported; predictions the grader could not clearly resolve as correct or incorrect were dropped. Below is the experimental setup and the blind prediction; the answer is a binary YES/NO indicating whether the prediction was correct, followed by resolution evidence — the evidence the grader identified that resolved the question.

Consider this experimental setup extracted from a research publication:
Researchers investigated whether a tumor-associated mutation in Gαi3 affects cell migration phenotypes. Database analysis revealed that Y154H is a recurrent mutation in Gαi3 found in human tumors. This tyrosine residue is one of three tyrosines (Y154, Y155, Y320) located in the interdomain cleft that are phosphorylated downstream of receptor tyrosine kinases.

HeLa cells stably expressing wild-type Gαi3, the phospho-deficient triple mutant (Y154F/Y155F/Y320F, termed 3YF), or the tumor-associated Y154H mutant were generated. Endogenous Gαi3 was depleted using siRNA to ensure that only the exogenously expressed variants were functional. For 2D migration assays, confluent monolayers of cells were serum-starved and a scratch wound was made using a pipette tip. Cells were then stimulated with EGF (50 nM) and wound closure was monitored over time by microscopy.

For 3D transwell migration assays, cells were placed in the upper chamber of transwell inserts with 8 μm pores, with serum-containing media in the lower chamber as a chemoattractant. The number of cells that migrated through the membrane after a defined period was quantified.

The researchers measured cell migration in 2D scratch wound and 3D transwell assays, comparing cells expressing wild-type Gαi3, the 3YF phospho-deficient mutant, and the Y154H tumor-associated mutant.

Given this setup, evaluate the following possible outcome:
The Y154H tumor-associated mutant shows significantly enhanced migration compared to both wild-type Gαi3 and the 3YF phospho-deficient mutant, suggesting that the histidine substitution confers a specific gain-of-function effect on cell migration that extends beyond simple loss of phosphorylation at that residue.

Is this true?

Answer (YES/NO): YES